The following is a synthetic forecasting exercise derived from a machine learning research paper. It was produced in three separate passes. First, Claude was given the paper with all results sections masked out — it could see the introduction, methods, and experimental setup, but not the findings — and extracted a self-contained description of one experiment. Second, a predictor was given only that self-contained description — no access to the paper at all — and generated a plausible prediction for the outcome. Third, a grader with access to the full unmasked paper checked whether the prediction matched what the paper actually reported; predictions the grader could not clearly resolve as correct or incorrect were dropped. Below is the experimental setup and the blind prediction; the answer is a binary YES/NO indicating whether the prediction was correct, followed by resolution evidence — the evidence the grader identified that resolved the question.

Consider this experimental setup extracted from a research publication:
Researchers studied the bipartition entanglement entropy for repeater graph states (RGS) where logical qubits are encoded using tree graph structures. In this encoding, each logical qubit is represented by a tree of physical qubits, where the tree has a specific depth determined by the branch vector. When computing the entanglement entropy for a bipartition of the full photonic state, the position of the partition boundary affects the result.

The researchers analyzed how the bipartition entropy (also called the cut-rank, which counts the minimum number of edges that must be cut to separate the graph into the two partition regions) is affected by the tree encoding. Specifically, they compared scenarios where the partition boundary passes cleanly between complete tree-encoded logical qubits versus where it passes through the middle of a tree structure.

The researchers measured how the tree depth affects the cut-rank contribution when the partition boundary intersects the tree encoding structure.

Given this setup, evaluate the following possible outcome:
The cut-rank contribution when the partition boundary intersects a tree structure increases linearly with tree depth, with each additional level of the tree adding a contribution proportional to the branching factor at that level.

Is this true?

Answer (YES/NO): NO